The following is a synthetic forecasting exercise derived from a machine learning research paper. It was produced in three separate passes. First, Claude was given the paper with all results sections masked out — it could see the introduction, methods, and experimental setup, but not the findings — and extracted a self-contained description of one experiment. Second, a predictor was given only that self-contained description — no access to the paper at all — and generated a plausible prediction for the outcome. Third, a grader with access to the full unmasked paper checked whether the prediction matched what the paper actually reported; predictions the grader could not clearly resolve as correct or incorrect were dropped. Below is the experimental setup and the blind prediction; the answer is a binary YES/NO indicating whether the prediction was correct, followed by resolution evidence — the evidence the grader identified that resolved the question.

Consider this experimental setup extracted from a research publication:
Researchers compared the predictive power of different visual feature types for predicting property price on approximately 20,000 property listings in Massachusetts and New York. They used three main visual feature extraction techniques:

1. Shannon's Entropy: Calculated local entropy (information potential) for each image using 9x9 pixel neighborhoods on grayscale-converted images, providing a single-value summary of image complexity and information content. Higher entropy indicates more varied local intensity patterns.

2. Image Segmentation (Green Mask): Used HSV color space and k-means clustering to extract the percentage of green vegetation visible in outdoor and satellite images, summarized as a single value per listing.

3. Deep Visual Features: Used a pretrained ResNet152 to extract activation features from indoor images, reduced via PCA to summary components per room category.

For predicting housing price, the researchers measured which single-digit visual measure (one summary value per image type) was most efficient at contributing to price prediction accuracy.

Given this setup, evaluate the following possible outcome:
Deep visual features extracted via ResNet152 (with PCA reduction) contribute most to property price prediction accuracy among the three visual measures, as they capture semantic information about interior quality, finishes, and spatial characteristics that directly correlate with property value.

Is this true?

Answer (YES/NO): NO